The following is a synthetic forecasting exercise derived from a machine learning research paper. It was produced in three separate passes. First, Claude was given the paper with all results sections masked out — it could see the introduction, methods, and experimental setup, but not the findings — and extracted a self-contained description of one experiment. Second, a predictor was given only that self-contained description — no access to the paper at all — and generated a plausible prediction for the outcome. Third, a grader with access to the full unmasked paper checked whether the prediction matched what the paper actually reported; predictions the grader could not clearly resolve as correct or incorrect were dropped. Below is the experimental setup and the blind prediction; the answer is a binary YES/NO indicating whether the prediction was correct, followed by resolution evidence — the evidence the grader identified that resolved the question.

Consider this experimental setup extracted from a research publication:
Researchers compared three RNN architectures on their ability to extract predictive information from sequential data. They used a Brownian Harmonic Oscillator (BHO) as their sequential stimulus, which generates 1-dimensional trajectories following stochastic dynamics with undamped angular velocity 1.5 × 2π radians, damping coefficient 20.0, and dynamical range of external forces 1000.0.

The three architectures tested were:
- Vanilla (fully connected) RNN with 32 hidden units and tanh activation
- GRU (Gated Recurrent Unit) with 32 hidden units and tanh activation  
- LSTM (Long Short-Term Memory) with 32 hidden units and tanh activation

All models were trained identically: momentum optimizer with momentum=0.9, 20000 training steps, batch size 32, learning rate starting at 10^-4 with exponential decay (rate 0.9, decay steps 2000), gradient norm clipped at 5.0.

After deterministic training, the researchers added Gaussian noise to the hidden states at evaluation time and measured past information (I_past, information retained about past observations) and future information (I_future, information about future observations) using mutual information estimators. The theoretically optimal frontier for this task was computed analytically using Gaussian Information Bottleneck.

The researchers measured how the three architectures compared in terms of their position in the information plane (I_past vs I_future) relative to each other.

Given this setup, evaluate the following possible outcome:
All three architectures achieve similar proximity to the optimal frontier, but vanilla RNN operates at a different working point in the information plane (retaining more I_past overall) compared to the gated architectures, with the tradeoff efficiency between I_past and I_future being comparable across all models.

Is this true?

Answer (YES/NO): NO